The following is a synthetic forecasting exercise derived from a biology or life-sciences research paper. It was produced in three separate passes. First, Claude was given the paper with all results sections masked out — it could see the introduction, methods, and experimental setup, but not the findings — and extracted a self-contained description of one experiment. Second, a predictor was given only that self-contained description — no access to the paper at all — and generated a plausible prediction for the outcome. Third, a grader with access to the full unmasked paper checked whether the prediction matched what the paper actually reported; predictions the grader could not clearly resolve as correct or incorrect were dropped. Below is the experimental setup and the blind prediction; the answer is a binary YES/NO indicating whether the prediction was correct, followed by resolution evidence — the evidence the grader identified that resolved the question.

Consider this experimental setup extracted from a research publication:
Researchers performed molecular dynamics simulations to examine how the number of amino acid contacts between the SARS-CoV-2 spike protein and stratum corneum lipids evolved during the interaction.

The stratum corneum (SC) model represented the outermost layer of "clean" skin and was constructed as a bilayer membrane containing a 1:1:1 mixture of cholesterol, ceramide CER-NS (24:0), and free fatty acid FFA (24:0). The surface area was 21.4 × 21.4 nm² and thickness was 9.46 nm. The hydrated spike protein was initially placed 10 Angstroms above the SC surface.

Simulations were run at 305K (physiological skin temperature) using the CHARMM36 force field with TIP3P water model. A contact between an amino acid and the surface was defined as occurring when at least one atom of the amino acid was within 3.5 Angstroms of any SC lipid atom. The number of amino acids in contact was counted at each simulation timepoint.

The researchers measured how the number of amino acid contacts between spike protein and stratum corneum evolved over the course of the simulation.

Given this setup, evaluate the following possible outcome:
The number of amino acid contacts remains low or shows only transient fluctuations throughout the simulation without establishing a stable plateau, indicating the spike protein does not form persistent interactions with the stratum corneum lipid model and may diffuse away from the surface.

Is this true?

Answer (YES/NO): NO